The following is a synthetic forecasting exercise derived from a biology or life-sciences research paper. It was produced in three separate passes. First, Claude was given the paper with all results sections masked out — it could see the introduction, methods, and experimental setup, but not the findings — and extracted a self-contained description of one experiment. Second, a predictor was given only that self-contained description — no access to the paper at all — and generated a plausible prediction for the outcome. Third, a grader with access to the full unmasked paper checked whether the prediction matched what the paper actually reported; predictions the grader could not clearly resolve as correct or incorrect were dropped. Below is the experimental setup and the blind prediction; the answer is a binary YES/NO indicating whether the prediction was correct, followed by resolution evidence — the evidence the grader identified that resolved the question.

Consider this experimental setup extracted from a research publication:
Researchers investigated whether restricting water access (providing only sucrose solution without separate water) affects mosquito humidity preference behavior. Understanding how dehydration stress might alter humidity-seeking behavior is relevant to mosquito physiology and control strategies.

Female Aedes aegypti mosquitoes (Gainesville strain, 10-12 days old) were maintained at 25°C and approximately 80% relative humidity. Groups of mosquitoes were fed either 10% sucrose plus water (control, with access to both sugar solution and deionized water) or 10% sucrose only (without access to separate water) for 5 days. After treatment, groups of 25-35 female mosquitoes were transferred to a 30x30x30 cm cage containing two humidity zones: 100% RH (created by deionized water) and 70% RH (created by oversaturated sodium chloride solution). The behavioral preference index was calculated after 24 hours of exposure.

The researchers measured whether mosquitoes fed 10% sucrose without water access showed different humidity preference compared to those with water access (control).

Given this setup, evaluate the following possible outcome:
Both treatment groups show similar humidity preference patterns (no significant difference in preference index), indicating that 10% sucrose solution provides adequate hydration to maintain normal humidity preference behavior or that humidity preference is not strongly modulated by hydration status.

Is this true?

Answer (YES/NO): YES